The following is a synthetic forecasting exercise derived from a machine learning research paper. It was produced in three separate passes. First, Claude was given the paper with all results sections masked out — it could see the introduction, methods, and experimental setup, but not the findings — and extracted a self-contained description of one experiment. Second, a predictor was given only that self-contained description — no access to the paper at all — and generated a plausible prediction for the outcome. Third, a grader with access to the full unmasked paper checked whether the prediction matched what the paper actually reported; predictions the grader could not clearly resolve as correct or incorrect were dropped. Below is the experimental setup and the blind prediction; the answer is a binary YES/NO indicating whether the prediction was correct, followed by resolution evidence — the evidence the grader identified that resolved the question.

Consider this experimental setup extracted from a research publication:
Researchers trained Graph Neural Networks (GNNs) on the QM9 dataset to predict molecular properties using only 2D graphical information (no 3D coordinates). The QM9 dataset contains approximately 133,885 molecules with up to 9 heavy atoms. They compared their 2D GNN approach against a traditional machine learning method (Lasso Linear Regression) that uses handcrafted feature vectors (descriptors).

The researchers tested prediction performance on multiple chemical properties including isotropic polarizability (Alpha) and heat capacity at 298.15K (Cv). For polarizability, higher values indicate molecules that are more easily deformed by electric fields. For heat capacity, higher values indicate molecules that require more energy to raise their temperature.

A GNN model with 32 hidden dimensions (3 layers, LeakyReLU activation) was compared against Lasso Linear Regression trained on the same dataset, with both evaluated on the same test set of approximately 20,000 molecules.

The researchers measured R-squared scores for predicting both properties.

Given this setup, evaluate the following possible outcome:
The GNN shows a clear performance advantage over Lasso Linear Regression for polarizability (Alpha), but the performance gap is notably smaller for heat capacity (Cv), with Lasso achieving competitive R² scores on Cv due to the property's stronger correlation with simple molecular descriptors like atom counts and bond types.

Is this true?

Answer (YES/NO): NO